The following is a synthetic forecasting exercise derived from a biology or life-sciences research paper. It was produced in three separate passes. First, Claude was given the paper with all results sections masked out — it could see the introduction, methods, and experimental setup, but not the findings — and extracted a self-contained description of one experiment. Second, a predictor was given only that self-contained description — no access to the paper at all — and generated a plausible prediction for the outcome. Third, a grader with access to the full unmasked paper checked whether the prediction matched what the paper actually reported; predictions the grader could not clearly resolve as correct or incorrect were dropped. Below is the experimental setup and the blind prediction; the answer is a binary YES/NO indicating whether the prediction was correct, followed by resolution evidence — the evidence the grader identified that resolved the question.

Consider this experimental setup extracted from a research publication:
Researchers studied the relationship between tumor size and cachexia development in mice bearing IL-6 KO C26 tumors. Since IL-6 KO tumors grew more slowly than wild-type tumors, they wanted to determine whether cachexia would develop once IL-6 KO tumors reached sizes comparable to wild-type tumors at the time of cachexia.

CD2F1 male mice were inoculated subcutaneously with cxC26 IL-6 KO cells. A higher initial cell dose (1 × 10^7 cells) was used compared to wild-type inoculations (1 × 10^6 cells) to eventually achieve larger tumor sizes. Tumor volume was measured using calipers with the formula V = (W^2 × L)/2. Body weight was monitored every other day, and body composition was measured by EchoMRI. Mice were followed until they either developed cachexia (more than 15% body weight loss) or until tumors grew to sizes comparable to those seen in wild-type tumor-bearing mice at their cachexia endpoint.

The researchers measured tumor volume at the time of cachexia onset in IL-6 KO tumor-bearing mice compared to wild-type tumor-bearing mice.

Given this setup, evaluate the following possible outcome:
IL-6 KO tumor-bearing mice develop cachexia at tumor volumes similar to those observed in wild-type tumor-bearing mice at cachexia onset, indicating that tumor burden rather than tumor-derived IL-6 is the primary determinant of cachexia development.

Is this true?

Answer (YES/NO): YES